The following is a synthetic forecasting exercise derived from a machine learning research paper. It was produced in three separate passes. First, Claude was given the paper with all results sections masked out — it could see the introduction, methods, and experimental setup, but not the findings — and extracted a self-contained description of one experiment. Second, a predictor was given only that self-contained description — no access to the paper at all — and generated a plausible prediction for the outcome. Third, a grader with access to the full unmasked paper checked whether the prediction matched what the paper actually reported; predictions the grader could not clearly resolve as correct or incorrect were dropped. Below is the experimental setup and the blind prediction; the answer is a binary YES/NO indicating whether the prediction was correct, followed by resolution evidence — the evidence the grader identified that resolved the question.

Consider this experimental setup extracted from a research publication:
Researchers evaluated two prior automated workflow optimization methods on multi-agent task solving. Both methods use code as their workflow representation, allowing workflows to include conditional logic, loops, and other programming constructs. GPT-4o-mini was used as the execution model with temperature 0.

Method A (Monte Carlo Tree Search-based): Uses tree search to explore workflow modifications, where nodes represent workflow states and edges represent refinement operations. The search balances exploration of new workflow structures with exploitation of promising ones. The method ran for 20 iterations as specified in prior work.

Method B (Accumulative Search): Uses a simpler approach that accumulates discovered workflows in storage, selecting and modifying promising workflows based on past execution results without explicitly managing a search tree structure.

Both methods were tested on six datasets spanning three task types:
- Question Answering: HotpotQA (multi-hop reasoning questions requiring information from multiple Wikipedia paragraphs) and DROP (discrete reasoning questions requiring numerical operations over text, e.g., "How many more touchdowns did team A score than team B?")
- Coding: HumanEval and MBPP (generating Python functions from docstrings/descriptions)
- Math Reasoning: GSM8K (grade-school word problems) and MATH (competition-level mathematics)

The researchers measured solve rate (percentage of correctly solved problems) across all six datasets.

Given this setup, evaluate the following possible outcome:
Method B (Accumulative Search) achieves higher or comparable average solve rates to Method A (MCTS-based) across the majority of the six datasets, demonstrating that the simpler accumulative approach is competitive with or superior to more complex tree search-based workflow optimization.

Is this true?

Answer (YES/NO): NO